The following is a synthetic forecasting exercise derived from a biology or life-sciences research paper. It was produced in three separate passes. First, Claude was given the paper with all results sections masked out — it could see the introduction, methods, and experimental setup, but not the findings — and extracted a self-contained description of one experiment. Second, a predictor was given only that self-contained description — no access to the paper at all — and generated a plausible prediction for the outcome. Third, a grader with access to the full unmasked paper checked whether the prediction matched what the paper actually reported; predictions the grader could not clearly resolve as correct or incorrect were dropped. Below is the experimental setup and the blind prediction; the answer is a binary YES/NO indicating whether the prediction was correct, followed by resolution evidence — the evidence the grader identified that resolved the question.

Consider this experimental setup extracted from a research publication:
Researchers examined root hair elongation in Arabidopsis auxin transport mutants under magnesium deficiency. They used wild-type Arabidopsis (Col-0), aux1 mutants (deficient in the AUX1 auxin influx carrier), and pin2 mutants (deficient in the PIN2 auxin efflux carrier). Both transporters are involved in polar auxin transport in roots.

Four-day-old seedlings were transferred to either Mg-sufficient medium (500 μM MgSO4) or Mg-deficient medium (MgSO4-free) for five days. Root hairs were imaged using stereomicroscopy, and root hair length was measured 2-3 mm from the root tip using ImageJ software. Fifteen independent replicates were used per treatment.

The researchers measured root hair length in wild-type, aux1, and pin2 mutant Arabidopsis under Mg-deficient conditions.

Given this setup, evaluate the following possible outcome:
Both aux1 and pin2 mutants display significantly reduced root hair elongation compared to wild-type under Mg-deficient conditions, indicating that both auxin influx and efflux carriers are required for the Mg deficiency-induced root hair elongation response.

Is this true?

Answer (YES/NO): YES